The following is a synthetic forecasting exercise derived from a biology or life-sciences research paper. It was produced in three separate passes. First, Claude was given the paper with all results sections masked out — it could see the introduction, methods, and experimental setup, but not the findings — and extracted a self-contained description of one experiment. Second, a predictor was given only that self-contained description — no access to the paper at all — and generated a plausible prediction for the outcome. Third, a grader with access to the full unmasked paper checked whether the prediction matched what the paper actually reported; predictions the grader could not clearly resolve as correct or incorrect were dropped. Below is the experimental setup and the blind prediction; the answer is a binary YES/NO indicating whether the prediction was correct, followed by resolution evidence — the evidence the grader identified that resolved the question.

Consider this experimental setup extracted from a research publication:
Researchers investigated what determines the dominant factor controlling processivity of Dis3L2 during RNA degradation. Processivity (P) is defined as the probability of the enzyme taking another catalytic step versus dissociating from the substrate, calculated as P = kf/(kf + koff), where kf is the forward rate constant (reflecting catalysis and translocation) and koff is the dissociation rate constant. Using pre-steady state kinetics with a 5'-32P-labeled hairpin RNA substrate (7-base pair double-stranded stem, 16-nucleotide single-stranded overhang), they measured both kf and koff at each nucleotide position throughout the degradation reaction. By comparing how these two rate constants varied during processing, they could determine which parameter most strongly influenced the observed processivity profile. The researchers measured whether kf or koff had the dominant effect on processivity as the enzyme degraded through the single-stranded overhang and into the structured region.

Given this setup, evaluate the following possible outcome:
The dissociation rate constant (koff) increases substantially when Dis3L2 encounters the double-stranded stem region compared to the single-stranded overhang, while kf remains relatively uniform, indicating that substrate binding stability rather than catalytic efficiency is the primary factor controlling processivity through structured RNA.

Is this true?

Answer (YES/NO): NO